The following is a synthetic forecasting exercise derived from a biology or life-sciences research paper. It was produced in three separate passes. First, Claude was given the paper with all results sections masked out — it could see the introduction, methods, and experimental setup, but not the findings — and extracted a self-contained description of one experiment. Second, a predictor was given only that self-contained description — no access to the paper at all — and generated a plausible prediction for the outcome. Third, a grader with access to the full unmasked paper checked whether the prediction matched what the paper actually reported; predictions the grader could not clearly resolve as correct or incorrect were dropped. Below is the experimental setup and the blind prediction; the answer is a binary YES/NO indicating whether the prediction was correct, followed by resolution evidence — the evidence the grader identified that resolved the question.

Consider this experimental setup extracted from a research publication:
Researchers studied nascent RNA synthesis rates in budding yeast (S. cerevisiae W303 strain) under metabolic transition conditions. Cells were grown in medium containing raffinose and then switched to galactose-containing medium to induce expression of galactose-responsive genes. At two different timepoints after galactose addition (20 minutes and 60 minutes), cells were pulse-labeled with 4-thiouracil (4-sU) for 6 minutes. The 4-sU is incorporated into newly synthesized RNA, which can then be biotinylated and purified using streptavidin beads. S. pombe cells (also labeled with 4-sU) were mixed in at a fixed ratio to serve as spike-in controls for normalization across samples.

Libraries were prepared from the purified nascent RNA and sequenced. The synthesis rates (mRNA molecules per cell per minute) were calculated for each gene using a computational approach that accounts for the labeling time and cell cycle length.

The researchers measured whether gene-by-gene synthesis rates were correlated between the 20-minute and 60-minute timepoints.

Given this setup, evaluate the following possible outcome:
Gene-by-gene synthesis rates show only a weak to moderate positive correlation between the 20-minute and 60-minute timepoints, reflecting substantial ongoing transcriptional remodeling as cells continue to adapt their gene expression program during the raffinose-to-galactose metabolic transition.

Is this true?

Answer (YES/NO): NO